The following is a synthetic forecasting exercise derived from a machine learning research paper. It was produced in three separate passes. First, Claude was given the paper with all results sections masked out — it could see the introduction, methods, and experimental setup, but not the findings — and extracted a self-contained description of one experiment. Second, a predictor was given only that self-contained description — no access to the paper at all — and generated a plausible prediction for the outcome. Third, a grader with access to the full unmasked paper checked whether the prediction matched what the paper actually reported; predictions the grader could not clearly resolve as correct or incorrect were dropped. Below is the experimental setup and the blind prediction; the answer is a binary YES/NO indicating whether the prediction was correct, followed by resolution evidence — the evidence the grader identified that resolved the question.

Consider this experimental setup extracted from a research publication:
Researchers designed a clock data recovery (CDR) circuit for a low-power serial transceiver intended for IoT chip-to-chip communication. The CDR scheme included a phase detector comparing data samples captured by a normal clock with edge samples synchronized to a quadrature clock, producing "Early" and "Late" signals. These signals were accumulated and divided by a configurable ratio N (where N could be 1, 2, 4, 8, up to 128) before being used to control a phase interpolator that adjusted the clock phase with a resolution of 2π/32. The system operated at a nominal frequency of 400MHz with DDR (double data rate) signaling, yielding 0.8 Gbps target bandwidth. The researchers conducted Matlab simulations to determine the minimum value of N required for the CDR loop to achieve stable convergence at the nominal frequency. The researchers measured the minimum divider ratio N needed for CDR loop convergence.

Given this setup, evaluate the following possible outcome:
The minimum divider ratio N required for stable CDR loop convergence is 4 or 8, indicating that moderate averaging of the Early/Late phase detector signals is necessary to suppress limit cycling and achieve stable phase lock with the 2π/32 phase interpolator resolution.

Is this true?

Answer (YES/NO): YES